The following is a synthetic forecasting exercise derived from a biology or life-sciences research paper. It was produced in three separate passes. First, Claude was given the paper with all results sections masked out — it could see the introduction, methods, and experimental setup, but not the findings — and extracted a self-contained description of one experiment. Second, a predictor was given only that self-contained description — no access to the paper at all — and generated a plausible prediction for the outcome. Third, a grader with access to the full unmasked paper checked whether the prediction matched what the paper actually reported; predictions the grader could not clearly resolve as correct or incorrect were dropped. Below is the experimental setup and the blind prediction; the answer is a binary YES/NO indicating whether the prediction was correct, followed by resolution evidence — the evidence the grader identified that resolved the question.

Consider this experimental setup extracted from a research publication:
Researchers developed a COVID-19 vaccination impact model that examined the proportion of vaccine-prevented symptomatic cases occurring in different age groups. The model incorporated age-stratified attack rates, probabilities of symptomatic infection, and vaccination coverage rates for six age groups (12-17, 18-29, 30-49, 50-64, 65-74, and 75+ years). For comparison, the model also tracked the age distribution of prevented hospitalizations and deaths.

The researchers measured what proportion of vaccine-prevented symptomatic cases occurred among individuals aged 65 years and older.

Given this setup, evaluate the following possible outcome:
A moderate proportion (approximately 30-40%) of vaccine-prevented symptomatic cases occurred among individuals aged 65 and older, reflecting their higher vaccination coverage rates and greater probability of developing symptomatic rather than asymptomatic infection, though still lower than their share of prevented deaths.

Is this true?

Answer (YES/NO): NO